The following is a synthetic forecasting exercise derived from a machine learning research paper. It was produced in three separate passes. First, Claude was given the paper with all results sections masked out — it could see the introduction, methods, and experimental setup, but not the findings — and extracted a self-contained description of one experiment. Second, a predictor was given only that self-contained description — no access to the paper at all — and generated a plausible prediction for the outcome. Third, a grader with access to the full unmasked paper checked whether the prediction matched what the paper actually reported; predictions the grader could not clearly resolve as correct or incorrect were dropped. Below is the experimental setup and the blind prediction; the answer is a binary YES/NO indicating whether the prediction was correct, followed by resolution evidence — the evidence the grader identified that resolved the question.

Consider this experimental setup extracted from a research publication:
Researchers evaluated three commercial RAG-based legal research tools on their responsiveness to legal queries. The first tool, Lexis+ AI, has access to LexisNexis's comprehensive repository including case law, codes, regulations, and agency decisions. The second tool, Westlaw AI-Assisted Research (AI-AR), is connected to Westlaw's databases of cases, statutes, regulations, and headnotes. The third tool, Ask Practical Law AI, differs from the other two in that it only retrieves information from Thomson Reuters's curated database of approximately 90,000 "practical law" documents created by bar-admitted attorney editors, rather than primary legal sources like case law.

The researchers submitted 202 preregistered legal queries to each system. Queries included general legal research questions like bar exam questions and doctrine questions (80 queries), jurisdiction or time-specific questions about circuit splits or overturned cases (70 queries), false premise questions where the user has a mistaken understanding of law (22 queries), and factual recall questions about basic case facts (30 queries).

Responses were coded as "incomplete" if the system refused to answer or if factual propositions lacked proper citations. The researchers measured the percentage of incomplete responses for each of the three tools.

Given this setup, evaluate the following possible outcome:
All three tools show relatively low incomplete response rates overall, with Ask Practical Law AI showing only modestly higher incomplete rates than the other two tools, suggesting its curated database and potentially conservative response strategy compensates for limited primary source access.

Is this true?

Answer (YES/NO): NO